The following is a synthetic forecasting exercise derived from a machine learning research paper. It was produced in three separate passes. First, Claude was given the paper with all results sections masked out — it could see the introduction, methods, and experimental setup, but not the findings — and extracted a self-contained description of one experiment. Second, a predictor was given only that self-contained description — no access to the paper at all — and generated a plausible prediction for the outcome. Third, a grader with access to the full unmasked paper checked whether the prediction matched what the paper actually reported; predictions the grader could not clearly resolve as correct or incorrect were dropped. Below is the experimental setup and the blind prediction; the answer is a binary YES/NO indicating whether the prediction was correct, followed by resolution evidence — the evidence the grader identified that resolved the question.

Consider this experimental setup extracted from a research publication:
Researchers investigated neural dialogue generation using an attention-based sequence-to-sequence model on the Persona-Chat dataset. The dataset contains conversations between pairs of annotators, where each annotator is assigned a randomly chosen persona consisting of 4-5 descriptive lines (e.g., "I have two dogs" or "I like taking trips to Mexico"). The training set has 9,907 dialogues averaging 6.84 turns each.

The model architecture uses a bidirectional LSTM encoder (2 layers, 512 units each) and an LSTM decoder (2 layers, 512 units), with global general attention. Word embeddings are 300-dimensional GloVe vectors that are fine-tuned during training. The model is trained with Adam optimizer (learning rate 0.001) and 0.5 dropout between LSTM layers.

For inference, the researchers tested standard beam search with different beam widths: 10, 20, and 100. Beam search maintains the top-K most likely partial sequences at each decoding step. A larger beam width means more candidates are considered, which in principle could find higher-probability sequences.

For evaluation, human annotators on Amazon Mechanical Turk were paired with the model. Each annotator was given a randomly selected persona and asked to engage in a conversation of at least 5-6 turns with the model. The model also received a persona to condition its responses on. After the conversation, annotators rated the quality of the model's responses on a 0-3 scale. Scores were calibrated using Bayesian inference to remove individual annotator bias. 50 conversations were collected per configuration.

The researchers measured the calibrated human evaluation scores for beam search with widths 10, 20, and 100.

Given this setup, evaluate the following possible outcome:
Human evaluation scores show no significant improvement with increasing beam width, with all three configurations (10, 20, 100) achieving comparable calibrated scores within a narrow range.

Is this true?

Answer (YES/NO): NO